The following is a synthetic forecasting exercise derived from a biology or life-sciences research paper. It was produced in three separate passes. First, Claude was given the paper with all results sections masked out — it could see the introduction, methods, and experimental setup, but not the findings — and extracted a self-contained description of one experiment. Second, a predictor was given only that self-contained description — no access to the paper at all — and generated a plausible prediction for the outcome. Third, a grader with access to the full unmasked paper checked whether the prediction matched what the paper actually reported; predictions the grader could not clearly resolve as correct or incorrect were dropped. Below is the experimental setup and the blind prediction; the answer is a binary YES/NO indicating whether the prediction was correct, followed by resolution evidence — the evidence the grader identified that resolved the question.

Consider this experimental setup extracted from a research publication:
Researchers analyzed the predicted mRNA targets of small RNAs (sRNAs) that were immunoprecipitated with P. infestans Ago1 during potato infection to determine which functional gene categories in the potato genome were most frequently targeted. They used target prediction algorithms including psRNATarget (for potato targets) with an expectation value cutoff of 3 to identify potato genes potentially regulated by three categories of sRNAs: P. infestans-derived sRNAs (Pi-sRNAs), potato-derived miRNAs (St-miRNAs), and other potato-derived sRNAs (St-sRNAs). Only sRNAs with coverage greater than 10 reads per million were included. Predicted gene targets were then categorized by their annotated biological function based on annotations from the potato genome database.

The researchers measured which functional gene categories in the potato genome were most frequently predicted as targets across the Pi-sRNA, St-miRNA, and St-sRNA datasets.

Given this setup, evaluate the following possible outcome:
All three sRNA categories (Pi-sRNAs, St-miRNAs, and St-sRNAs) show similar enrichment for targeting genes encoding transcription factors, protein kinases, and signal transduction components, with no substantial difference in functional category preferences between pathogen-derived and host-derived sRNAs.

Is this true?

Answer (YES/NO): NO